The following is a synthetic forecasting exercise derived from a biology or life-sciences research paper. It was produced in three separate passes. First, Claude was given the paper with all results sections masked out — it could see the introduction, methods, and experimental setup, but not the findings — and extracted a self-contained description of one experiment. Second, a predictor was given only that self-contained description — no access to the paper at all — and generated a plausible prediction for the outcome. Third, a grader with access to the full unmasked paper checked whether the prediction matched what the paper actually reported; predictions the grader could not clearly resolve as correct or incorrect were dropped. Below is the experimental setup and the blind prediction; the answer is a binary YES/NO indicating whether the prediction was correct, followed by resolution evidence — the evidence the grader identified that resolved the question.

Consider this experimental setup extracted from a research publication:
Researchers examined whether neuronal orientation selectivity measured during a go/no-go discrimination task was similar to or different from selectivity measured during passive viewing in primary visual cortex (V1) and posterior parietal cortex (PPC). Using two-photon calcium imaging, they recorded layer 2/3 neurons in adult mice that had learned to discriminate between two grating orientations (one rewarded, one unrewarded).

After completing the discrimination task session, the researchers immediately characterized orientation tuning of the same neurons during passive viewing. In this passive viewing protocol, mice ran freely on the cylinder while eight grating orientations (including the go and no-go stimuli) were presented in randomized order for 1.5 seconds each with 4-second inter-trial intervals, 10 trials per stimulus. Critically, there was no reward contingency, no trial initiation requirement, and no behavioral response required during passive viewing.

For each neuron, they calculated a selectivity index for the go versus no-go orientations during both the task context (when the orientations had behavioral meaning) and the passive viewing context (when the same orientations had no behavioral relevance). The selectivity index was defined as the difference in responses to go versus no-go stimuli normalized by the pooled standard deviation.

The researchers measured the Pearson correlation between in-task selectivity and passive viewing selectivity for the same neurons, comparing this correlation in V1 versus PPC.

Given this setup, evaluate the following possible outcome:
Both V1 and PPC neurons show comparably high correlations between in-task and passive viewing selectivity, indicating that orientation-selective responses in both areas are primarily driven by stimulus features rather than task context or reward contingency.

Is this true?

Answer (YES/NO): NO